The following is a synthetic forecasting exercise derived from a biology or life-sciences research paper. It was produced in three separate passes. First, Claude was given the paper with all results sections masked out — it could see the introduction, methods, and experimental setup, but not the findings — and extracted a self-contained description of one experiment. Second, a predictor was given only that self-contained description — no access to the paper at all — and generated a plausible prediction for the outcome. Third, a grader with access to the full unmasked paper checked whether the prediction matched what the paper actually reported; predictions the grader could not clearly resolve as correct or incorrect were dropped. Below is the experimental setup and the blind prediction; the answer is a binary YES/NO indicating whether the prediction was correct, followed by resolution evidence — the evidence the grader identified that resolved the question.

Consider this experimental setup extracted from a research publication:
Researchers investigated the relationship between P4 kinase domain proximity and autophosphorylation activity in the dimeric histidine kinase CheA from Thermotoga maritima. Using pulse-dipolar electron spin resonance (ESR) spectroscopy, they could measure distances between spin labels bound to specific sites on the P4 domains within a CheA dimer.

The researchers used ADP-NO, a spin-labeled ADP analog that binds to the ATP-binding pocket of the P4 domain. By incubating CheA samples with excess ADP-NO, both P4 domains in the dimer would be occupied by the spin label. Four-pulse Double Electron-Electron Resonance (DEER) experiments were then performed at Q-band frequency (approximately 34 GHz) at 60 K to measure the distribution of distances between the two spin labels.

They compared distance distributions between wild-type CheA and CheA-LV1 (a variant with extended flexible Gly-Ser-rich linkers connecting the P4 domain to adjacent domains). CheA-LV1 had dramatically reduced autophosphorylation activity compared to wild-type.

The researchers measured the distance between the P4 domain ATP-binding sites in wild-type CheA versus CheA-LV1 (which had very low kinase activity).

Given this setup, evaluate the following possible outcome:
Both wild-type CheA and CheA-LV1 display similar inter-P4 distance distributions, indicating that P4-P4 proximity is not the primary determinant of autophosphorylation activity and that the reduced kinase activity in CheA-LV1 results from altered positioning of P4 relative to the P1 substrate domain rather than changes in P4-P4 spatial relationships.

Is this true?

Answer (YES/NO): NO